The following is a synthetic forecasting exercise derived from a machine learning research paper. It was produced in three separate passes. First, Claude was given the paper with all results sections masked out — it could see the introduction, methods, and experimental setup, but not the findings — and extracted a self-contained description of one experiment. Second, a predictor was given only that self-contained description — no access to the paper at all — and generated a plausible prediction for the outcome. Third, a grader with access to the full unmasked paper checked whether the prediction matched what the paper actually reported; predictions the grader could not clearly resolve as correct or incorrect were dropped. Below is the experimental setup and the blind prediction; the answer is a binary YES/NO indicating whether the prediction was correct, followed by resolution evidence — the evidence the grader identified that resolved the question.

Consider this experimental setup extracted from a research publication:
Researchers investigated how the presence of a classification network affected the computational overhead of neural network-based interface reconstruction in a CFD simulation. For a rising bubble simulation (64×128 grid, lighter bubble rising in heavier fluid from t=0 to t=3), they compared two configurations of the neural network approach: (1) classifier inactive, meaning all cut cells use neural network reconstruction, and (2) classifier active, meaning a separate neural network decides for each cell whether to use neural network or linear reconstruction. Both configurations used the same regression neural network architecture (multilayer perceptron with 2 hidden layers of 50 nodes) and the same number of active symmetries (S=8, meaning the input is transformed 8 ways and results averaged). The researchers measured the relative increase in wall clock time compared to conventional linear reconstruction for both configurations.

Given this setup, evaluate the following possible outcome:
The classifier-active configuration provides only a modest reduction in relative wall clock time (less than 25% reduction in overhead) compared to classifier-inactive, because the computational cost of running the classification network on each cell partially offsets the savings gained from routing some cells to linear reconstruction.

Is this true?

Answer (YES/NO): NO